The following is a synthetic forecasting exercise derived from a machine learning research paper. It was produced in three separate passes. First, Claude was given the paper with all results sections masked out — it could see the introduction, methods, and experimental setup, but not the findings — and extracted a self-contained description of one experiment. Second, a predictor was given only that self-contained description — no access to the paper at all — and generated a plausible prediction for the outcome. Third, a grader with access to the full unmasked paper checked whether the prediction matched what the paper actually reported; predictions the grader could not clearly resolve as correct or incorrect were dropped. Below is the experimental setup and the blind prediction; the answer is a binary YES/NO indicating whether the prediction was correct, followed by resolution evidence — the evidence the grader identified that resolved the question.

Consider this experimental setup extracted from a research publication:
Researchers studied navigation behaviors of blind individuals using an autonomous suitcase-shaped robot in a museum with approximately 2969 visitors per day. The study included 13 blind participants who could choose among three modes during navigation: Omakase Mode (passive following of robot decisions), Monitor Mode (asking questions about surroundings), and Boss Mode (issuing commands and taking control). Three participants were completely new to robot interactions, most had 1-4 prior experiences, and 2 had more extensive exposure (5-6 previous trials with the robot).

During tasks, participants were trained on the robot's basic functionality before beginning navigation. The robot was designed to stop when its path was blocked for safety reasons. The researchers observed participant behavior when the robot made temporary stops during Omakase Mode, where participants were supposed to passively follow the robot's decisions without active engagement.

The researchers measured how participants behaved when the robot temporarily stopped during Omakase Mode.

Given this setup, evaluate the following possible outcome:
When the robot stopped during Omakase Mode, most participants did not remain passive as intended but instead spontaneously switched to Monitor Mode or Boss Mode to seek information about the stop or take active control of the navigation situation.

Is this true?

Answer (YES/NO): YES